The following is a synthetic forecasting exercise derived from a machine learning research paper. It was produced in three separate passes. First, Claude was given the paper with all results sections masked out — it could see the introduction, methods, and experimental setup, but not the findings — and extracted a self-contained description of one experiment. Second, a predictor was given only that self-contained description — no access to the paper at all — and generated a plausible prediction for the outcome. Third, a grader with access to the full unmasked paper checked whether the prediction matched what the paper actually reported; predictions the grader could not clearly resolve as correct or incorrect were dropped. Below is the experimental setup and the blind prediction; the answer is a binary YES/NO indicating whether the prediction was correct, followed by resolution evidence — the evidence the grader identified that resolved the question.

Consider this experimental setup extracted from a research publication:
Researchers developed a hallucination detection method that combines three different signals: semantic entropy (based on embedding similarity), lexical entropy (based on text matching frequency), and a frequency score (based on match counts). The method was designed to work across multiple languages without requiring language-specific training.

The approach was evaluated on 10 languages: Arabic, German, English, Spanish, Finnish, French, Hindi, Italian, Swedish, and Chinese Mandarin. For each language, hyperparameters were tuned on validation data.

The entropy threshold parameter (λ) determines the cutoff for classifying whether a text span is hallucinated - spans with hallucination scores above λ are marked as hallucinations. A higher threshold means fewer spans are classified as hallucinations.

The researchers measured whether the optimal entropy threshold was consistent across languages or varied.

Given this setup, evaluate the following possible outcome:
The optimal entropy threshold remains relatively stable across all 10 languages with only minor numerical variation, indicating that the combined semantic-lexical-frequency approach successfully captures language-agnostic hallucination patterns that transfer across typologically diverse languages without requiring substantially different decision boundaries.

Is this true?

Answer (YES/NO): YES